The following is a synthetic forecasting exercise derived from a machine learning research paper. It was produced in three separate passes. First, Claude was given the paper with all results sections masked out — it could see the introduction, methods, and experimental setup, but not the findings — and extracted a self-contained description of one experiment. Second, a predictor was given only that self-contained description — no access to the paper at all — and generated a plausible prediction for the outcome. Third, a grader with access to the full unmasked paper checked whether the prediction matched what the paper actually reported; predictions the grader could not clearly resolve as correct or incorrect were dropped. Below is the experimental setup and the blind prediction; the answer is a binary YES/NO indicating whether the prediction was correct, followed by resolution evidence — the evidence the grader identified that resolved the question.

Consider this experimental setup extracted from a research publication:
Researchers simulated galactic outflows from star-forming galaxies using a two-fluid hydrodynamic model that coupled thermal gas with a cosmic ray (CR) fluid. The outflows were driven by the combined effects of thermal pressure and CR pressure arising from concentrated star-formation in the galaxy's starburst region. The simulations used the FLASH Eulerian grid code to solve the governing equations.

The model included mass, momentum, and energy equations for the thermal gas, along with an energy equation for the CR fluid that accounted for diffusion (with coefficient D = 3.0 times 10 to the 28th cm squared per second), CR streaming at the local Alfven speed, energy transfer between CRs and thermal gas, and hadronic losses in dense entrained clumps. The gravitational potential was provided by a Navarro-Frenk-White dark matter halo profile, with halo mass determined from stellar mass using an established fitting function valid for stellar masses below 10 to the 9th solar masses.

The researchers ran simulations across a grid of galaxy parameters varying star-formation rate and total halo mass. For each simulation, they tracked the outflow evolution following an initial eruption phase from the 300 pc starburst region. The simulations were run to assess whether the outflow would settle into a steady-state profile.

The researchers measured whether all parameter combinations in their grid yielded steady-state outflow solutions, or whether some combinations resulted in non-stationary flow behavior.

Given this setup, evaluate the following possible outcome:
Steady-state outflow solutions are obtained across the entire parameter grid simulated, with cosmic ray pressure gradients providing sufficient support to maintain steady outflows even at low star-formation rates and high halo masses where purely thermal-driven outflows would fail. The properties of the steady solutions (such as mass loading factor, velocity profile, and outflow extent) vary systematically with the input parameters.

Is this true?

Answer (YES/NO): NO